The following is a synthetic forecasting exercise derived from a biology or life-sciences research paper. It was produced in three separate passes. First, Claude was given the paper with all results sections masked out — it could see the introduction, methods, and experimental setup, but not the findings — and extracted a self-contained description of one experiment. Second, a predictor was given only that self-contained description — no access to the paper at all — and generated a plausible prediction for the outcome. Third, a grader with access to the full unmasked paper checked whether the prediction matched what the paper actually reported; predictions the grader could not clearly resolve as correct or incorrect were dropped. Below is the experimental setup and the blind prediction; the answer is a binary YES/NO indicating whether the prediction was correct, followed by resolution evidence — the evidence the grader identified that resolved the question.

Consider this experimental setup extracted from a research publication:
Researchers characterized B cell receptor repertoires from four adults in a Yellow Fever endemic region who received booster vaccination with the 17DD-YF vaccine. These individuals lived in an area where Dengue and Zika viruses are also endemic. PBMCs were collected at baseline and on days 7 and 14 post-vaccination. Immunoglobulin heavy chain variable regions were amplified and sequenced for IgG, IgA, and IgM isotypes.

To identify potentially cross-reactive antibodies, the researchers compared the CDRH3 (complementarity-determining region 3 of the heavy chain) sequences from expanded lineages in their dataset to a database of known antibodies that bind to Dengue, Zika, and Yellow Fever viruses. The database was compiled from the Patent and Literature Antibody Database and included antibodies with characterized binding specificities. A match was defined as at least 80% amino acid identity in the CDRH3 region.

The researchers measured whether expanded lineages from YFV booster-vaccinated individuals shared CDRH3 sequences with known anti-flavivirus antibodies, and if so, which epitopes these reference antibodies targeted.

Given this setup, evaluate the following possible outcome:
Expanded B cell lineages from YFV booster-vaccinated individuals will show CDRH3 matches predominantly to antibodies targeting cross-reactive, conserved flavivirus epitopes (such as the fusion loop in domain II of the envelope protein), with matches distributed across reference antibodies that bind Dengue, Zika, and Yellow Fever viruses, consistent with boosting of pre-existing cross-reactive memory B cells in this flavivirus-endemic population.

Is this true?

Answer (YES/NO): NO